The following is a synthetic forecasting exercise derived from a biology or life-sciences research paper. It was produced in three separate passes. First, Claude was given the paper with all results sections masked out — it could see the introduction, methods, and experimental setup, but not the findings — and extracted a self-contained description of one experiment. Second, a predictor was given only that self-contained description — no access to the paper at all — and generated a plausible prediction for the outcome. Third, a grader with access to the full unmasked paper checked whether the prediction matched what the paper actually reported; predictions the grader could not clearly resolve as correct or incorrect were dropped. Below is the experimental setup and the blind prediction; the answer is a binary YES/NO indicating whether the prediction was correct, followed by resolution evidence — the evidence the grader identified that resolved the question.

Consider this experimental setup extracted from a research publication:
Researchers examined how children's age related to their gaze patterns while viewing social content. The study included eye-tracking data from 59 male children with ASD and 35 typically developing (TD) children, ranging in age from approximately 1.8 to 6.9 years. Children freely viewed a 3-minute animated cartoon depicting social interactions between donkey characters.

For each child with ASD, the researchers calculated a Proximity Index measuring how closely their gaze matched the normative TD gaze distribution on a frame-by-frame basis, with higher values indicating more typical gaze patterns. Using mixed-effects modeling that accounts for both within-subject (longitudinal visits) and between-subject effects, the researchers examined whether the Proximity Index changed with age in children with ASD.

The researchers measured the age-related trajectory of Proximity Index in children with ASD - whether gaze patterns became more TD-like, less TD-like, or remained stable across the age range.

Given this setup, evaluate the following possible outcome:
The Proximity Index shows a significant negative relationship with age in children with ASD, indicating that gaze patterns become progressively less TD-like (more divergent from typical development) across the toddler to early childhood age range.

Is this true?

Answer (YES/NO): YES